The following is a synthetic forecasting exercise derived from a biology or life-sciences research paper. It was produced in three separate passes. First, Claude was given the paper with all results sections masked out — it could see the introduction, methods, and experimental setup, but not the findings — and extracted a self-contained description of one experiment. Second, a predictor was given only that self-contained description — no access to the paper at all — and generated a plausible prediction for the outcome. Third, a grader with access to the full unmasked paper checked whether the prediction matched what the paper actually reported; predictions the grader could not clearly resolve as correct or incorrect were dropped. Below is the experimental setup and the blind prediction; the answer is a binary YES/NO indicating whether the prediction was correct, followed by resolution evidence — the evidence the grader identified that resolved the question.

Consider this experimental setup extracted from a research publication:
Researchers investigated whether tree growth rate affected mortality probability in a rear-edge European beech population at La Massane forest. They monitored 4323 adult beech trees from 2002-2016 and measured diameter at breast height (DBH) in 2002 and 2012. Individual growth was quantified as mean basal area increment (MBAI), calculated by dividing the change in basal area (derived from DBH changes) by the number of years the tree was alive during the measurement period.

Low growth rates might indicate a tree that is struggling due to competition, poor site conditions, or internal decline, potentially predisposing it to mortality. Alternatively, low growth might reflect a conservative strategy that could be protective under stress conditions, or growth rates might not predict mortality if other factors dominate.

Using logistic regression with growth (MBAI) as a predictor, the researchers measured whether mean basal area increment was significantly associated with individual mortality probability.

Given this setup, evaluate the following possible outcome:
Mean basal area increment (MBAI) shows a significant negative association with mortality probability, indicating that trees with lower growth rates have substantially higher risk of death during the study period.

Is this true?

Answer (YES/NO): YES